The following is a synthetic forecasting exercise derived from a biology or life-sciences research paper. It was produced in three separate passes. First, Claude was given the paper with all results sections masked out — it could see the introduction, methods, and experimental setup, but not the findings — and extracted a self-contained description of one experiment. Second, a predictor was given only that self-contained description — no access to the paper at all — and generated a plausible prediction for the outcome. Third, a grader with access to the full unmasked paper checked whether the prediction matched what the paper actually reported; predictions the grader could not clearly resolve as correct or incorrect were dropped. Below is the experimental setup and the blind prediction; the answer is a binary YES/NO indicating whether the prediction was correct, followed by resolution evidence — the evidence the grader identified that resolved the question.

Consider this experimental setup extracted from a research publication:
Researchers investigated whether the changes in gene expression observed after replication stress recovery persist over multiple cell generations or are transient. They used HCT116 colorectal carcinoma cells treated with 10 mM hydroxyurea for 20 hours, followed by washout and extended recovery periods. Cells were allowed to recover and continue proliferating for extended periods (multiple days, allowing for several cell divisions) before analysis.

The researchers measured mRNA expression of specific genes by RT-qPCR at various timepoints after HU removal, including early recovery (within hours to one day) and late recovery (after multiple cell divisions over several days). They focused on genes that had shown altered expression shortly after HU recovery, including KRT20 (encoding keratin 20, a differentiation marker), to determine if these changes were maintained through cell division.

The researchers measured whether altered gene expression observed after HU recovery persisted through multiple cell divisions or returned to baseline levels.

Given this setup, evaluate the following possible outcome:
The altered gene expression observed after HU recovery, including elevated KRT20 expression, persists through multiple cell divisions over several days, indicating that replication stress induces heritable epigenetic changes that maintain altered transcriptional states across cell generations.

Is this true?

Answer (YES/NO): YES